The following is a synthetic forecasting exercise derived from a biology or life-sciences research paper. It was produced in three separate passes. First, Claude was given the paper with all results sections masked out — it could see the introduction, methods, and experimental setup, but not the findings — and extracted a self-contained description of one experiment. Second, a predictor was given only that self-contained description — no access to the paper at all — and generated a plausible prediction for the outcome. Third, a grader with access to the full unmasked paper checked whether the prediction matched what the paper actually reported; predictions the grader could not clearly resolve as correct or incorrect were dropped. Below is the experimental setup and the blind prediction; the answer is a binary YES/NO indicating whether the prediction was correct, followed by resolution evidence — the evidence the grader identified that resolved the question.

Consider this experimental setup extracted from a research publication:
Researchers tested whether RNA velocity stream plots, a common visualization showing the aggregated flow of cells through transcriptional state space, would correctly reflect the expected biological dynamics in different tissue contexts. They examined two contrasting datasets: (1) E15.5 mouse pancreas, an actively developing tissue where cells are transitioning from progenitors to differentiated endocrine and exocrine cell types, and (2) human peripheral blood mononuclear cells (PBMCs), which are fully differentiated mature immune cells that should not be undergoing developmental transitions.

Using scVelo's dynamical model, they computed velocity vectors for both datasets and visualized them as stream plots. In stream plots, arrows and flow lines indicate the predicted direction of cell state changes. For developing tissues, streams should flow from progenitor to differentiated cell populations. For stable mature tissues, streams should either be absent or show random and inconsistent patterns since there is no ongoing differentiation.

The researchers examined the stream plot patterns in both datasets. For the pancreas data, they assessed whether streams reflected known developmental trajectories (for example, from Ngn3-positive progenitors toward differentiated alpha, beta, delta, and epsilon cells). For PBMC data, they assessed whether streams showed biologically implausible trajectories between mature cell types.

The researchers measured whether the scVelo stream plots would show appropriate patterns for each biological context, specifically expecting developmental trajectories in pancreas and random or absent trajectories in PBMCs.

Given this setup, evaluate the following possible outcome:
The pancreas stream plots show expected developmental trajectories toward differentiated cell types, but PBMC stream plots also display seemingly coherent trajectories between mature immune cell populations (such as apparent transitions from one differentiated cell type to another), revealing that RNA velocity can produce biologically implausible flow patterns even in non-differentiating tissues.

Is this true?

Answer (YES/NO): YES